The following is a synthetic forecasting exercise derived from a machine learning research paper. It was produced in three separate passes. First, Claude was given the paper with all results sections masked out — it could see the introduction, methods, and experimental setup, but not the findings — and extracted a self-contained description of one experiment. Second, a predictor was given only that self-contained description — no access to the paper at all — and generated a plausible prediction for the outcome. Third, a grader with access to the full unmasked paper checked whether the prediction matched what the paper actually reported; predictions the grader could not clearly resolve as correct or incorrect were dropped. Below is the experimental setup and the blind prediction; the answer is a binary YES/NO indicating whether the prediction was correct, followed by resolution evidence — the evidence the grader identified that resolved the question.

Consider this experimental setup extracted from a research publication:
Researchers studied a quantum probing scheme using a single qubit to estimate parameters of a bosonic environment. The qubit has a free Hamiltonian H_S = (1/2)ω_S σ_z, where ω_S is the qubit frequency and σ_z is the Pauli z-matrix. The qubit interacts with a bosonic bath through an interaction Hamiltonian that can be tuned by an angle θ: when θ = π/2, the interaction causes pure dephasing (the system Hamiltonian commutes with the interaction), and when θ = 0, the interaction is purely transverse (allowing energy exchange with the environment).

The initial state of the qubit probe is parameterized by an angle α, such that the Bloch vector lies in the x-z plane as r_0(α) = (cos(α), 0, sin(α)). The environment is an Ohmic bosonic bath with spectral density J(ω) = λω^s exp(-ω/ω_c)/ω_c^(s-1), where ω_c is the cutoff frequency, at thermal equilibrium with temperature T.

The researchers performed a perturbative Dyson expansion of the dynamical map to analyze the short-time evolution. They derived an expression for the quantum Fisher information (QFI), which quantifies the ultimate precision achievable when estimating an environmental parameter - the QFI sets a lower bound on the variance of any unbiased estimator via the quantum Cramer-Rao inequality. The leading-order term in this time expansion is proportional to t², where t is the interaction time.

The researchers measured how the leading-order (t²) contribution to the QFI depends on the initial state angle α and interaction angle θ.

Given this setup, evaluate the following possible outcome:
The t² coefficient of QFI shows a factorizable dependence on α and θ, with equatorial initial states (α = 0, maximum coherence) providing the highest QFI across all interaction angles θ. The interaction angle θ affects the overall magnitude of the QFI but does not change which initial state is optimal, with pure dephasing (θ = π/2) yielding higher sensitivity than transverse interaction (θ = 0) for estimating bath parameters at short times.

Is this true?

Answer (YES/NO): NO